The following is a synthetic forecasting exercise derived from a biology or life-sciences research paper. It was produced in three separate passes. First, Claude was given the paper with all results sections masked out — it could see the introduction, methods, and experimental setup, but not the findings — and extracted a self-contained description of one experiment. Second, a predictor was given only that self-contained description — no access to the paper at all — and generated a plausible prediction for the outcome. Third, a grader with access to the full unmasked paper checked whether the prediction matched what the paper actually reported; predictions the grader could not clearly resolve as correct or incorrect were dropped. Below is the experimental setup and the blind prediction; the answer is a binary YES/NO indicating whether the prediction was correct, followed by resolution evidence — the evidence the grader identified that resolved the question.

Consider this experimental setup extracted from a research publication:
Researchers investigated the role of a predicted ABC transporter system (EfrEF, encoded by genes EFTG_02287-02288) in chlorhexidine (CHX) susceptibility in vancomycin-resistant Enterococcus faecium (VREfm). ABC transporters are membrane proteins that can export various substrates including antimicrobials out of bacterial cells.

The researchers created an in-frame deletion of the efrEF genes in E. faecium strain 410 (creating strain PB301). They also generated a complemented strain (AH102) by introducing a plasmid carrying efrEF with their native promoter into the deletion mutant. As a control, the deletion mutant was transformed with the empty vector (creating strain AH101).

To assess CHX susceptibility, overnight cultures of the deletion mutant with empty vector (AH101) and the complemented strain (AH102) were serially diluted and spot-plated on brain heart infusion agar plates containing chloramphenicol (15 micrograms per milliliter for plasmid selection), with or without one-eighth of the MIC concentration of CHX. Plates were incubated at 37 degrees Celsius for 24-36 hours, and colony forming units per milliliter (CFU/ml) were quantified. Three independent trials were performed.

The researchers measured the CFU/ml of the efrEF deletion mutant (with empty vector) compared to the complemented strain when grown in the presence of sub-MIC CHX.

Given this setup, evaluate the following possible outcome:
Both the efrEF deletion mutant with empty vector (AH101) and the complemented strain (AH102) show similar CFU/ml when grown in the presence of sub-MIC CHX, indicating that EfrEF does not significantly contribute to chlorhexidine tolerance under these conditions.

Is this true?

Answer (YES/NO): NO